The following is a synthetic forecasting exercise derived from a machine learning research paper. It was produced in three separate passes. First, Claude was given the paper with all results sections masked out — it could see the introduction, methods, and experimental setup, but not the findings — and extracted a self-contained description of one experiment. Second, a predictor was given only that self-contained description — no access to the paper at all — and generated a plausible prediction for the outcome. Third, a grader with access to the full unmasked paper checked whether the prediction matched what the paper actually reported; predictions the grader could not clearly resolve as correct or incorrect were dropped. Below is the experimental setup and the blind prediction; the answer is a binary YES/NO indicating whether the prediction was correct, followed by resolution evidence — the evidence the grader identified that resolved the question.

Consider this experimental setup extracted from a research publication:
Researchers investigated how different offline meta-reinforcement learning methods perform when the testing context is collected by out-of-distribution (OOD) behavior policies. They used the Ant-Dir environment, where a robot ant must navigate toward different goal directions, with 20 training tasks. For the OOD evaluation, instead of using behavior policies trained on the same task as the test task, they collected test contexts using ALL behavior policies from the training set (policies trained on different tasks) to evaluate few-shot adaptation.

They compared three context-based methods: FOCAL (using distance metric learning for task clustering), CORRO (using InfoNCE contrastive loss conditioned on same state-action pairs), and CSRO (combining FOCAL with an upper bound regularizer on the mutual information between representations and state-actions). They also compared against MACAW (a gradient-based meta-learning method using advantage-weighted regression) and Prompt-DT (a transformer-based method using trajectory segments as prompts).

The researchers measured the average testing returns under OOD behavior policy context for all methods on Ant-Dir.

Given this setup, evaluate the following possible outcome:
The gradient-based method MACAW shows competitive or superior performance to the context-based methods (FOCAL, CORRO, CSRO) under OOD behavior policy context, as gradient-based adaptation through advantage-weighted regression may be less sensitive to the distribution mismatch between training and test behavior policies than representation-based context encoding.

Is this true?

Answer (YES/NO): NO